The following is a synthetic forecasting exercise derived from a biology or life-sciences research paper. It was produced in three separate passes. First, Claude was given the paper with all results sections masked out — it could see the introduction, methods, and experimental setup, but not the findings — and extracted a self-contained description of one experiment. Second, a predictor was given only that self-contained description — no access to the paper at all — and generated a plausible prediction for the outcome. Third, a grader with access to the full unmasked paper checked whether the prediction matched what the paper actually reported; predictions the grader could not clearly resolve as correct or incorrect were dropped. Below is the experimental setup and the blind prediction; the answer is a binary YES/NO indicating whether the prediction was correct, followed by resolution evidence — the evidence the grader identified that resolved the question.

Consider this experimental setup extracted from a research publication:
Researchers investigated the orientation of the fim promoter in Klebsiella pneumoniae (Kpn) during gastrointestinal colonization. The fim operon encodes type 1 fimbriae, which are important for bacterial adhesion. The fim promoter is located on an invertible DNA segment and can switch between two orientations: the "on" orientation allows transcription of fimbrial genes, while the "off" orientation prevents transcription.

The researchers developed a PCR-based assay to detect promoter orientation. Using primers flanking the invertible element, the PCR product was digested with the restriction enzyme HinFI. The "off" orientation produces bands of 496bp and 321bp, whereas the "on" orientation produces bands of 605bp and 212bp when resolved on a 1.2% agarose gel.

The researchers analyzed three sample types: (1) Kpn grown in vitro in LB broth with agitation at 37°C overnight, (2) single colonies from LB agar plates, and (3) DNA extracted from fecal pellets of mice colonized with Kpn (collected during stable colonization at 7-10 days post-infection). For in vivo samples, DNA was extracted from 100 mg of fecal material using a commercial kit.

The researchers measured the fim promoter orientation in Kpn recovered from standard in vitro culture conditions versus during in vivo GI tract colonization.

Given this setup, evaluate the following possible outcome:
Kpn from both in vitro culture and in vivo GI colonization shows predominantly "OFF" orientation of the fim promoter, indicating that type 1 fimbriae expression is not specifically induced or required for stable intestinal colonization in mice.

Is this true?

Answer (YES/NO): YES